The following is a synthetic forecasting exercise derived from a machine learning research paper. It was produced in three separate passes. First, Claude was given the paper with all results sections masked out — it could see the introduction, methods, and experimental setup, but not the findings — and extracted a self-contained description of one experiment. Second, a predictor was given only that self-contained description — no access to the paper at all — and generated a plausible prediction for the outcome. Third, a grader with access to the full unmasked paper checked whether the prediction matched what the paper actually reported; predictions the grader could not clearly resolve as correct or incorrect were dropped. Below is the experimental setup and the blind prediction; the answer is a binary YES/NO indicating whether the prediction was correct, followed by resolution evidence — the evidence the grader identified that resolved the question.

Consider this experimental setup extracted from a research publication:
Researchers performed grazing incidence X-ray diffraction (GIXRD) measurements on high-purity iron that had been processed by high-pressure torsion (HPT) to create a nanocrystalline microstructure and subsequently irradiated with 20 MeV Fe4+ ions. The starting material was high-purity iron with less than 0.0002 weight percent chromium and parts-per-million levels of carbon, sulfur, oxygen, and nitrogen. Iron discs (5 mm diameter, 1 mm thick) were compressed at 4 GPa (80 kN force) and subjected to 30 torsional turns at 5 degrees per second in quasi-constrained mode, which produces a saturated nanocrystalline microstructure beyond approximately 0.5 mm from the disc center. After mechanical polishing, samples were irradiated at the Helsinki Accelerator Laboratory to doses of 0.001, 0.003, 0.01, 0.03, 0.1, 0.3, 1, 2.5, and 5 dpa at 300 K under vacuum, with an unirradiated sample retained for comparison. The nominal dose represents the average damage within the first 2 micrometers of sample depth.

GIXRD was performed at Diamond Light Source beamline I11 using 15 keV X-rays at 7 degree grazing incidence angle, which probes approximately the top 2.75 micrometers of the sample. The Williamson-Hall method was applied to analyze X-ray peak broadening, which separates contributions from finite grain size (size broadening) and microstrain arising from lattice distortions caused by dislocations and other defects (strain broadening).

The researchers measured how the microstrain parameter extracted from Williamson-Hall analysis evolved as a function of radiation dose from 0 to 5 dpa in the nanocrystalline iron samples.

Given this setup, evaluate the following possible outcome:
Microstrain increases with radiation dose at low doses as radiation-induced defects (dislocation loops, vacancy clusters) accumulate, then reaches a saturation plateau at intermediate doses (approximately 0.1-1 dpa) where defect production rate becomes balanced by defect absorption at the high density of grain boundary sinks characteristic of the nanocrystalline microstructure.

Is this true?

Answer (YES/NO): NO